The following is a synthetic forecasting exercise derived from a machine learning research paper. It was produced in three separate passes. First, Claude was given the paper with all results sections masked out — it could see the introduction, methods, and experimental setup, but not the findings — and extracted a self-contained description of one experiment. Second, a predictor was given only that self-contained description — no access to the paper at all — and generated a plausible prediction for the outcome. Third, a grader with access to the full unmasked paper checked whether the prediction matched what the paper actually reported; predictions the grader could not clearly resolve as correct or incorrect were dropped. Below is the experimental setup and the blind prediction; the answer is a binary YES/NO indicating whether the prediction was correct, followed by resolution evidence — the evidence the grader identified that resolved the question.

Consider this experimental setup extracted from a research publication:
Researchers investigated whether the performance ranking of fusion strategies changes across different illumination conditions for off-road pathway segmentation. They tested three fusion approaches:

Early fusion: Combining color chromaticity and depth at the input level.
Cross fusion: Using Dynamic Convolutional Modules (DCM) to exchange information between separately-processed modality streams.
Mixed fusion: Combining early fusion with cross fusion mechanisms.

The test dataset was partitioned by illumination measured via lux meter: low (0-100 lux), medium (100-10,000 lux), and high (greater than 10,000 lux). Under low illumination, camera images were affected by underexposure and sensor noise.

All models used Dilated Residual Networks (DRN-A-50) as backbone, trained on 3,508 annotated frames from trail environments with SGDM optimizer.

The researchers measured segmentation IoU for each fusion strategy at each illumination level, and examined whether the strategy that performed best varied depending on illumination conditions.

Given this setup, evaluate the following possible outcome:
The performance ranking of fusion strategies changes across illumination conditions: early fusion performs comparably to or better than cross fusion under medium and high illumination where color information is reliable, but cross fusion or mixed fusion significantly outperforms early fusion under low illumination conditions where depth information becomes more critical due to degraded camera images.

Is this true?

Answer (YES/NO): NO